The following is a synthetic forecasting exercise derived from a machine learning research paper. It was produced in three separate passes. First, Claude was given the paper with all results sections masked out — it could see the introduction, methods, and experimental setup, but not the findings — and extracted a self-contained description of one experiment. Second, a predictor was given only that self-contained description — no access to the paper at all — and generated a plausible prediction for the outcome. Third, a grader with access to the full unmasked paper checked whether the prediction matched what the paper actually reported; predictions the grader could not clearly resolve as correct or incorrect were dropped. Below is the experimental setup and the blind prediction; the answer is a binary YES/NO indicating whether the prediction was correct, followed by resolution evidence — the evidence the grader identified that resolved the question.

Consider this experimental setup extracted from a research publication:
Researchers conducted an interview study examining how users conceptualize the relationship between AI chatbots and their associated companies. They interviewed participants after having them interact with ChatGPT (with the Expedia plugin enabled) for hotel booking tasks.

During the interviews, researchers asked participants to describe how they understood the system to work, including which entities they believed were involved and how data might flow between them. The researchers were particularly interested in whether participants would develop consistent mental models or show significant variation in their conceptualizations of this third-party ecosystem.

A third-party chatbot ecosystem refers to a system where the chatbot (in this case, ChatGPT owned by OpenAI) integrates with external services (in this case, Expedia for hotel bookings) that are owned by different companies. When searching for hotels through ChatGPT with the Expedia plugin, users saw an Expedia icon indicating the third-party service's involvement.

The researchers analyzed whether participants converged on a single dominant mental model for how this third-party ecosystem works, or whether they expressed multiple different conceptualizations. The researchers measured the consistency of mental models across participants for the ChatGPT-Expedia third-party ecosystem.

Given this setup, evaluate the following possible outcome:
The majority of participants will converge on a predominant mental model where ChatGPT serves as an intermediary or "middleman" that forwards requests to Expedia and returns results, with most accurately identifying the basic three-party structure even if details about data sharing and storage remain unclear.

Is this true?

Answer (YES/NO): YES